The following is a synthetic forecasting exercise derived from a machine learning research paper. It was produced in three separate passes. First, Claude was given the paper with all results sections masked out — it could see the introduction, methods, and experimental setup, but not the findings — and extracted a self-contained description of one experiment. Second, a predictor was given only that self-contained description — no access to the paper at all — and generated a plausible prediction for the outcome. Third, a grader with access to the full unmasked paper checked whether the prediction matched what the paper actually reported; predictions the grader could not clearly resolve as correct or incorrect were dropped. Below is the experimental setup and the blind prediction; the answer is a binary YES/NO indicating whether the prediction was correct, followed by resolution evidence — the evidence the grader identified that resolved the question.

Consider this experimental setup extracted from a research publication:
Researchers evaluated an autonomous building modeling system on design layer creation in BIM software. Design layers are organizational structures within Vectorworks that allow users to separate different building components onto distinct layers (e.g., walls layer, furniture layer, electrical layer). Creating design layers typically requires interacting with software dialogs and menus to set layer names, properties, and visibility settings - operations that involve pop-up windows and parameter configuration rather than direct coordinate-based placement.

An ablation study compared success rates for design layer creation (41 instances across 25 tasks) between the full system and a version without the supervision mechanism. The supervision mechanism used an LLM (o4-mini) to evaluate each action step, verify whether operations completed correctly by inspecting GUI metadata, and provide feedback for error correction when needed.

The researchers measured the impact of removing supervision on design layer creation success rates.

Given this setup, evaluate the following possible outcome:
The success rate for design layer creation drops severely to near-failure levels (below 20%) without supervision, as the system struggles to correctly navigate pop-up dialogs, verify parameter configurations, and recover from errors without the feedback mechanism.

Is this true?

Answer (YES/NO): NO